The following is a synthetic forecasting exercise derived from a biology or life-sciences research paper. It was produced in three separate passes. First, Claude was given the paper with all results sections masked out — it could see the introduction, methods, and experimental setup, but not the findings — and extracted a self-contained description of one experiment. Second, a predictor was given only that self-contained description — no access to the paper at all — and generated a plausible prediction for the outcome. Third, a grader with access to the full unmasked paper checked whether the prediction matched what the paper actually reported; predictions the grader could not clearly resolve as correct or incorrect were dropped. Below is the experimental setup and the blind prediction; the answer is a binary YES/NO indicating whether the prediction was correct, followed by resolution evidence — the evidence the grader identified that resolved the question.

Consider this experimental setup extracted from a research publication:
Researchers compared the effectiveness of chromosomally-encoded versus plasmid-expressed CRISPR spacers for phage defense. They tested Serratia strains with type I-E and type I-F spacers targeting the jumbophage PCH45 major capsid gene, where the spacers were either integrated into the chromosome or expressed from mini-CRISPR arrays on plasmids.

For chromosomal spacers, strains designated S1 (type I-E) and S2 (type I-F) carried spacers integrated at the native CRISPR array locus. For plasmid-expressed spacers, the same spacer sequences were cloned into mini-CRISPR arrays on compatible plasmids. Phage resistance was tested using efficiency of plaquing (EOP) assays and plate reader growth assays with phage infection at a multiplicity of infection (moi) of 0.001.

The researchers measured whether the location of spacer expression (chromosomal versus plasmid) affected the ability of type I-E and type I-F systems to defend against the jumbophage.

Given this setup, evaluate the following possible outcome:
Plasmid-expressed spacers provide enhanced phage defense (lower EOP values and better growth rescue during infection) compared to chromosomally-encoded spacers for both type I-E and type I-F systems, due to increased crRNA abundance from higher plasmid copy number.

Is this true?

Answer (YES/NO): NO